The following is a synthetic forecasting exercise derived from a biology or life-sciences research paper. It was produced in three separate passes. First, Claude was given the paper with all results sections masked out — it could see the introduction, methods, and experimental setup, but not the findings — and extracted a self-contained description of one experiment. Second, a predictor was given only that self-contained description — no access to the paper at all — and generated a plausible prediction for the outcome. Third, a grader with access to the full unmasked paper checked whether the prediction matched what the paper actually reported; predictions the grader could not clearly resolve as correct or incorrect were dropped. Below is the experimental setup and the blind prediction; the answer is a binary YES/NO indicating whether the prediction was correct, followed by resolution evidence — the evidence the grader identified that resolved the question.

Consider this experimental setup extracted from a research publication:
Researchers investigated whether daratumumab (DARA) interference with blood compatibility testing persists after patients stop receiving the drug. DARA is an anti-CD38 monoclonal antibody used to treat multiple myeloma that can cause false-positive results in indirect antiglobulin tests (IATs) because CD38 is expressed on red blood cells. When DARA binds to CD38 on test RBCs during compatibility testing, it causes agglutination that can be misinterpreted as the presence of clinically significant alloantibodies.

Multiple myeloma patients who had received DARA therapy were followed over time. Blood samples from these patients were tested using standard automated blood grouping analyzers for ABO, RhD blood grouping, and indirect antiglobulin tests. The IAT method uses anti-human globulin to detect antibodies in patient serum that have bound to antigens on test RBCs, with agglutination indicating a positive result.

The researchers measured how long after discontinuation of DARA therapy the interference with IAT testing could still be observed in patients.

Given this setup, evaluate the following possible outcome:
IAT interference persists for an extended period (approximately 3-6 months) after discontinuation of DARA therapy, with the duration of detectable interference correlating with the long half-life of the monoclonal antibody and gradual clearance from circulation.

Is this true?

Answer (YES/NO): YES